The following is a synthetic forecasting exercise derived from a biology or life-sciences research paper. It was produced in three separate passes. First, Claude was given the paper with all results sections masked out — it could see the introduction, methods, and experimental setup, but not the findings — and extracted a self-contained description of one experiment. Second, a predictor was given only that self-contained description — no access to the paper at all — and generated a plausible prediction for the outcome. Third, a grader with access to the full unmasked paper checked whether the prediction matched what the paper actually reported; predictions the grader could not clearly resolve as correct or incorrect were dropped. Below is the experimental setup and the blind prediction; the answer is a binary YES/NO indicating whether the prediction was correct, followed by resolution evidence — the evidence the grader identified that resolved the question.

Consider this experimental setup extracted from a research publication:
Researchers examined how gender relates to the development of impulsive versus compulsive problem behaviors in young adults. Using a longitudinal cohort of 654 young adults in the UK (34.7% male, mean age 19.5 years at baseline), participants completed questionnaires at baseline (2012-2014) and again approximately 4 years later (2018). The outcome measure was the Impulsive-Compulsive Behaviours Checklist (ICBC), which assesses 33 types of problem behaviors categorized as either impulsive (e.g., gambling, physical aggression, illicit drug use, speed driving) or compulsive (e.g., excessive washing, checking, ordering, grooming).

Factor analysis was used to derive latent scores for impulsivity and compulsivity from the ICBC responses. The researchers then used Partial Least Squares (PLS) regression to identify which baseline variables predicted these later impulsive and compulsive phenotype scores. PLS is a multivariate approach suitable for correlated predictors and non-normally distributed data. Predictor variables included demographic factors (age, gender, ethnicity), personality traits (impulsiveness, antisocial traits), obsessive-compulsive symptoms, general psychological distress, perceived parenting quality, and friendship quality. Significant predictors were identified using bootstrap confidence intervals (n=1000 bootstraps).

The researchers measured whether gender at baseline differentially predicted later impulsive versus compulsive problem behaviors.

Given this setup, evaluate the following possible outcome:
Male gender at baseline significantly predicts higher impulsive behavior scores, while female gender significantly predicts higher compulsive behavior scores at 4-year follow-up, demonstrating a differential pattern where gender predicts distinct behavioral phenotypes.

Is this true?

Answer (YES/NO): YES